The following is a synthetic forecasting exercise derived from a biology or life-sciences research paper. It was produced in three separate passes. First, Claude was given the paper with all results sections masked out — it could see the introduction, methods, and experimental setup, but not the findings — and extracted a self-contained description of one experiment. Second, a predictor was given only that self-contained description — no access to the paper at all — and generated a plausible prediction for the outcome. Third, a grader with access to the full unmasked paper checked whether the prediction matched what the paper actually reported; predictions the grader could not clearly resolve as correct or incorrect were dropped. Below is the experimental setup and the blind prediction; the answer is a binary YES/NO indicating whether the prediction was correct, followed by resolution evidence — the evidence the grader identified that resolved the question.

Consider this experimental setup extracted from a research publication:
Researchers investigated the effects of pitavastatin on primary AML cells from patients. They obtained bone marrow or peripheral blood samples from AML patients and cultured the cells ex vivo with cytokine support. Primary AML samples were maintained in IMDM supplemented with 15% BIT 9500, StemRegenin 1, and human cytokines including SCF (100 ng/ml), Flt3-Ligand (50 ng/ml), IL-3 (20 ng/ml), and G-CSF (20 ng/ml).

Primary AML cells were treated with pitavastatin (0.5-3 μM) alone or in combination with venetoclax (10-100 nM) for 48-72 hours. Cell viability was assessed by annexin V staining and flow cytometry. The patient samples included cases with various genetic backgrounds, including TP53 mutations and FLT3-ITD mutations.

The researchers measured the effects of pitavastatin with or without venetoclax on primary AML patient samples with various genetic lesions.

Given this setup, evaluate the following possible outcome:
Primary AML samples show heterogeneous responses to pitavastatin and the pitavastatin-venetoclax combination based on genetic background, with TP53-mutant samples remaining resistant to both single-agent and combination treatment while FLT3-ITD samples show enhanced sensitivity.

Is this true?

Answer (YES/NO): NO